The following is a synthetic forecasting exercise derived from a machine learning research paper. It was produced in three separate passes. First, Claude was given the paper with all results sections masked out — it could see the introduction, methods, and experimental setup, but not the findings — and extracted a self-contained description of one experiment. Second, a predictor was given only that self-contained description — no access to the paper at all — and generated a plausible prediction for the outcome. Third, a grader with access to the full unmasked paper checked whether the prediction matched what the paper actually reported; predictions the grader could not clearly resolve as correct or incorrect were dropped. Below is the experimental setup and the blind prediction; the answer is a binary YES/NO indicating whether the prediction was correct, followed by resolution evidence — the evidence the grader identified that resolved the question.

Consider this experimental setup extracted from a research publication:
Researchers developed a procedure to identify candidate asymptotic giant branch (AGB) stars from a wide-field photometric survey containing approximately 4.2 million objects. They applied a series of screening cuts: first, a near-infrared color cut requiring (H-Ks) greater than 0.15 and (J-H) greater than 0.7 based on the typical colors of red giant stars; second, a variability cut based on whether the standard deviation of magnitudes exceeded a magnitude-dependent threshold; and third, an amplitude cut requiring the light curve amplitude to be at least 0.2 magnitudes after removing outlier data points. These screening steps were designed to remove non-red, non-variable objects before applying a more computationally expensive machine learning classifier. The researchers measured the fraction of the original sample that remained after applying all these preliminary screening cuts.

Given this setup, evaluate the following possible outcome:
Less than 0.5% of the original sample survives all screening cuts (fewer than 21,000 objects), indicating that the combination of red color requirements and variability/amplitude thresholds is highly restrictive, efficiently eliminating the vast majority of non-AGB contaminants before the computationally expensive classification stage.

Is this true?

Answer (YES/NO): NO